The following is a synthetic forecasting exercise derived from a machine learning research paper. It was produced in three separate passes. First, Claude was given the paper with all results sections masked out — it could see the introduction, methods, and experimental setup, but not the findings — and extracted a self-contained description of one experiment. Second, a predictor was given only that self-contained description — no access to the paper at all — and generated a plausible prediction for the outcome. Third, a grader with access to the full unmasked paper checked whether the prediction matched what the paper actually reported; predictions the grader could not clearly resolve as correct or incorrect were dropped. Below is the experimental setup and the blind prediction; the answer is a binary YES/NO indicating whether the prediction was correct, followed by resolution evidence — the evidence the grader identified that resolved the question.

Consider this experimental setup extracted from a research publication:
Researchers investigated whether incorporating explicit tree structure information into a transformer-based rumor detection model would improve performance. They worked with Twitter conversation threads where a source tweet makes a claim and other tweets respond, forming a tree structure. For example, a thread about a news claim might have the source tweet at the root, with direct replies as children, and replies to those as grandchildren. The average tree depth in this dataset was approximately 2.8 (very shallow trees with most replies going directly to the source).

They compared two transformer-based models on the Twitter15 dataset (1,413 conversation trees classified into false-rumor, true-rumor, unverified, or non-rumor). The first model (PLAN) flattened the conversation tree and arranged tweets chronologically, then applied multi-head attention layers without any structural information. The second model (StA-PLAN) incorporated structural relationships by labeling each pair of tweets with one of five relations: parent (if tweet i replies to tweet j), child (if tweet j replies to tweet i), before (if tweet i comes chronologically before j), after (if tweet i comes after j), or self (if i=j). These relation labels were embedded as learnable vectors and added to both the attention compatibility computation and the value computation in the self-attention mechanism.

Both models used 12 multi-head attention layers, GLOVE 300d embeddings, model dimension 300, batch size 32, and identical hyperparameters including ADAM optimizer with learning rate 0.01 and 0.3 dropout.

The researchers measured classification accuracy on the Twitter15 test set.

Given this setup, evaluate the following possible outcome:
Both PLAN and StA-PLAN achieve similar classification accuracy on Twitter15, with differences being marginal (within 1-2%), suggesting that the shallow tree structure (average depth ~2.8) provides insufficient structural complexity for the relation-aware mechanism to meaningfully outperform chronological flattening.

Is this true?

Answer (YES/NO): NO